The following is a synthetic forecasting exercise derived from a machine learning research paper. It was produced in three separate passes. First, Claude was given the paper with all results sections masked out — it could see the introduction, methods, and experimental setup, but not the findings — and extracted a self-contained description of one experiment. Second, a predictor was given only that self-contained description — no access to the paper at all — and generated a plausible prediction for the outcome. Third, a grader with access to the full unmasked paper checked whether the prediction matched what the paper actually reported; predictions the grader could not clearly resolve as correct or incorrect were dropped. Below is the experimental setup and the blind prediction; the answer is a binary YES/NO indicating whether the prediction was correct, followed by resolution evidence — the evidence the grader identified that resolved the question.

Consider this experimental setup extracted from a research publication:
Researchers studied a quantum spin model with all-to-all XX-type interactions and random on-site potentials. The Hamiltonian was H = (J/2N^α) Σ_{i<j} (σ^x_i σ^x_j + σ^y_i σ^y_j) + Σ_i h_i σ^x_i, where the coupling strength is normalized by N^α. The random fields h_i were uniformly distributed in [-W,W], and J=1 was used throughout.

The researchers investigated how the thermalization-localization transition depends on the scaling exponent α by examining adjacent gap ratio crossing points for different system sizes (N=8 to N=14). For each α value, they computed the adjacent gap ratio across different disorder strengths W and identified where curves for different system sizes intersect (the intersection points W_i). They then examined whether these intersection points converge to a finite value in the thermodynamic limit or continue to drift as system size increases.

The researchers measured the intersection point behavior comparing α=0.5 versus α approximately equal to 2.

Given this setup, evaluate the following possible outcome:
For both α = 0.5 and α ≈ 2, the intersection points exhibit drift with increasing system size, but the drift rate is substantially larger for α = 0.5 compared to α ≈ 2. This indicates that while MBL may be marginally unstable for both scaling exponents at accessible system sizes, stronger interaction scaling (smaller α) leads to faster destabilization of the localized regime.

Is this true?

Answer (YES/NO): NO